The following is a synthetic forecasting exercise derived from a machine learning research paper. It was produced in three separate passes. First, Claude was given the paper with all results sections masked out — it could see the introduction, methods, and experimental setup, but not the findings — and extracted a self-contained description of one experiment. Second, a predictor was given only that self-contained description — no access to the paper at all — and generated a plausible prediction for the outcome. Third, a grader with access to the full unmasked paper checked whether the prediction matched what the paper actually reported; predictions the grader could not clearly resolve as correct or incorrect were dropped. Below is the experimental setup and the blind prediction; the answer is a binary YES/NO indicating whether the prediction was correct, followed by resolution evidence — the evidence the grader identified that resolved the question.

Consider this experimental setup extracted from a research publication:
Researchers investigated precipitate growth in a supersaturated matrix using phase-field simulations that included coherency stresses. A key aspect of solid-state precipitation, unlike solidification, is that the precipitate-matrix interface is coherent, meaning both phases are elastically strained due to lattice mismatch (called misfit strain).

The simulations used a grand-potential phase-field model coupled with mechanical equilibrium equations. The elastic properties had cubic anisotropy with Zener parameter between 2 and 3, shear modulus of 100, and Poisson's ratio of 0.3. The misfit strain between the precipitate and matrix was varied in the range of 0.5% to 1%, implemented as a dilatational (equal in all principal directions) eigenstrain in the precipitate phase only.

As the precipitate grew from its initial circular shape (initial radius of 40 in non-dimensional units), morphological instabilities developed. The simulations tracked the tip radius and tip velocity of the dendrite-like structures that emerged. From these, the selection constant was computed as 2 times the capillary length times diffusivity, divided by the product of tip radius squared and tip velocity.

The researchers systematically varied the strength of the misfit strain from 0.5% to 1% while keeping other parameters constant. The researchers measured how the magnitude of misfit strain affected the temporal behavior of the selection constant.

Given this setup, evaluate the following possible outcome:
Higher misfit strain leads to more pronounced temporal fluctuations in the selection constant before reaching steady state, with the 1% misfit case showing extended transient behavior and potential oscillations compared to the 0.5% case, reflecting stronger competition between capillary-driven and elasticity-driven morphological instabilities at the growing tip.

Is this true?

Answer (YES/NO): NO